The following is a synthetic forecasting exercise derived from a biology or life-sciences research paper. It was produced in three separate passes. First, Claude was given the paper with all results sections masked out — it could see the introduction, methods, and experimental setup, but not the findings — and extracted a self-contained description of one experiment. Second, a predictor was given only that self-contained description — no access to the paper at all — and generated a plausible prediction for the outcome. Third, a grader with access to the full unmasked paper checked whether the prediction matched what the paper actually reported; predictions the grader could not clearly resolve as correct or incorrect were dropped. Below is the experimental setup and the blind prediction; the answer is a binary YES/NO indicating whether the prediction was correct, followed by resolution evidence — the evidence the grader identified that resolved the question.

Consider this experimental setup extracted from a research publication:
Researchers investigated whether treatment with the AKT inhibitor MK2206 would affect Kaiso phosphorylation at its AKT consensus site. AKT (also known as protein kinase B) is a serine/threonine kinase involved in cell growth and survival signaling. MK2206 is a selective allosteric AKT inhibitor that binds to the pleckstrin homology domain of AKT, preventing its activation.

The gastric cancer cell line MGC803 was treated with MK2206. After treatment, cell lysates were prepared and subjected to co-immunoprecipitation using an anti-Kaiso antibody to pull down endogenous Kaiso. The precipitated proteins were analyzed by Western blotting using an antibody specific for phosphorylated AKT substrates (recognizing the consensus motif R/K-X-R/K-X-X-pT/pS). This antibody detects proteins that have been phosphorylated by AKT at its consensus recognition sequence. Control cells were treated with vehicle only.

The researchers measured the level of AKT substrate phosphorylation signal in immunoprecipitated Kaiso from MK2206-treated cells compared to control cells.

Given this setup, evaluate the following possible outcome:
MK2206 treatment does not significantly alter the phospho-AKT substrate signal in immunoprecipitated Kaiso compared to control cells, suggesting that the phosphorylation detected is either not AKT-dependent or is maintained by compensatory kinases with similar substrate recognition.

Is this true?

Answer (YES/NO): NO